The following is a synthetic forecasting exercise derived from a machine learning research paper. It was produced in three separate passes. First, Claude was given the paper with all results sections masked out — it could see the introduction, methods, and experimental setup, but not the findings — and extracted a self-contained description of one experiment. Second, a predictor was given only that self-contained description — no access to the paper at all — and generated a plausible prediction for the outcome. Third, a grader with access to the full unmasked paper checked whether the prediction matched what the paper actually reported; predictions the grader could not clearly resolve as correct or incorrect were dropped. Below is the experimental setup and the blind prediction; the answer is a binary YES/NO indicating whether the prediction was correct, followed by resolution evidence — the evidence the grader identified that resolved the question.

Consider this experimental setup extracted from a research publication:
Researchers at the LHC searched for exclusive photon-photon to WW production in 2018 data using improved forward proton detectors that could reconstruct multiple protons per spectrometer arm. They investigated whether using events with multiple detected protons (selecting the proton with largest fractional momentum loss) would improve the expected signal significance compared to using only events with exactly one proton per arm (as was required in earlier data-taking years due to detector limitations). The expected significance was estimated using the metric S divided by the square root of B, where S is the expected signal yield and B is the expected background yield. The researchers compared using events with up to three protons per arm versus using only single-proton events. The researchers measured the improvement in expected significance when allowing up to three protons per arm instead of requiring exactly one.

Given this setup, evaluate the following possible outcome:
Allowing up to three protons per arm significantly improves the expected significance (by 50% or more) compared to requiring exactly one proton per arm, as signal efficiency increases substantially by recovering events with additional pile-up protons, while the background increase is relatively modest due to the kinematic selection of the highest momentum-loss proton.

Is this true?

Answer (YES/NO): NO